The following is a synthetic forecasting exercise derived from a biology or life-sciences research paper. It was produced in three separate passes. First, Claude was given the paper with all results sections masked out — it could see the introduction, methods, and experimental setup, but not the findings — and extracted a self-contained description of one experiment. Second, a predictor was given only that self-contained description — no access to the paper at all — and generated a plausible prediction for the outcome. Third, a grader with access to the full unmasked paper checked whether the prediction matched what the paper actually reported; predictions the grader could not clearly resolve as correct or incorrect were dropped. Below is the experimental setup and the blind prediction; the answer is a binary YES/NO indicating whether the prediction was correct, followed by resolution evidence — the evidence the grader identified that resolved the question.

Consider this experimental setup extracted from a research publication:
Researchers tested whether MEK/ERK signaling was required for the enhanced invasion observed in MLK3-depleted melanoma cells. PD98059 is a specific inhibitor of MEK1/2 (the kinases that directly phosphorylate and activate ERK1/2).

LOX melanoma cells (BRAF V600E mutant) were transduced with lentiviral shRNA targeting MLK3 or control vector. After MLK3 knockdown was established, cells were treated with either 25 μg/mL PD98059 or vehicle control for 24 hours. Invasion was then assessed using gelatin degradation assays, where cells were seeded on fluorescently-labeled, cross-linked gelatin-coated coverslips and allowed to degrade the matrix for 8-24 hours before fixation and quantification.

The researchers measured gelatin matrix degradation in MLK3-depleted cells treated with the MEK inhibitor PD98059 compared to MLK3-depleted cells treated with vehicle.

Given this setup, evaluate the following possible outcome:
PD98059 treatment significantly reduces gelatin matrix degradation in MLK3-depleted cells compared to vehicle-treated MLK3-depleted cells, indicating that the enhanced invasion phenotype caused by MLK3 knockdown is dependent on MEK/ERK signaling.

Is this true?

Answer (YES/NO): YES